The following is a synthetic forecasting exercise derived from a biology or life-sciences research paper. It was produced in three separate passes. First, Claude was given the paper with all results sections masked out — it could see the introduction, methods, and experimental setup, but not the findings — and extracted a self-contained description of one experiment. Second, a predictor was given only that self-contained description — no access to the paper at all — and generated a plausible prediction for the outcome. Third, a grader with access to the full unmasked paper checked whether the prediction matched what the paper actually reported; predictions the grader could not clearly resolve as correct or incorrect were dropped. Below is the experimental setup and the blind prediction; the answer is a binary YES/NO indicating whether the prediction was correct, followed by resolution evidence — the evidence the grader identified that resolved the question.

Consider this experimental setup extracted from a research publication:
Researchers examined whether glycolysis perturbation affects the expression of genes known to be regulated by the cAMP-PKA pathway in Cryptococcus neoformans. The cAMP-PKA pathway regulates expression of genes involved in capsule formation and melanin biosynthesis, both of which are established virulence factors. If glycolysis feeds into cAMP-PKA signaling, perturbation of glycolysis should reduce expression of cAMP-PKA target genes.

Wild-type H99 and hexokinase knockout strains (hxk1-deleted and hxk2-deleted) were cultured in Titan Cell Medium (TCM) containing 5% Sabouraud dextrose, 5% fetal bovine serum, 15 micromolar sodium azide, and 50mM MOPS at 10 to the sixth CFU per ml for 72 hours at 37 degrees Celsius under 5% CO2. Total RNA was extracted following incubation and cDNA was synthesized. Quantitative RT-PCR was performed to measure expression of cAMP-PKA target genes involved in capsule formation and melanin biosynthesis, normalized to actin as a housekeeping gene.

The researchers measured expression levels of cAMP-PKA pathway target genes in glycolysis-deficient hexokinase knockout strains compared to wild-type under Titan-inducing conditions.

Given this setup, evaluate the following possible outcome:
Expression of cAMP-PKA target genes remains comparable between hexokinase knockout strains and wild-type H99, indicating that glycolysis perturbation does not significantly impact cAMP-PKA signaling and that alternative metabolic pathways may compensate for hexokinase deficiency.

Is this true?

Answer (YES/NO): NO